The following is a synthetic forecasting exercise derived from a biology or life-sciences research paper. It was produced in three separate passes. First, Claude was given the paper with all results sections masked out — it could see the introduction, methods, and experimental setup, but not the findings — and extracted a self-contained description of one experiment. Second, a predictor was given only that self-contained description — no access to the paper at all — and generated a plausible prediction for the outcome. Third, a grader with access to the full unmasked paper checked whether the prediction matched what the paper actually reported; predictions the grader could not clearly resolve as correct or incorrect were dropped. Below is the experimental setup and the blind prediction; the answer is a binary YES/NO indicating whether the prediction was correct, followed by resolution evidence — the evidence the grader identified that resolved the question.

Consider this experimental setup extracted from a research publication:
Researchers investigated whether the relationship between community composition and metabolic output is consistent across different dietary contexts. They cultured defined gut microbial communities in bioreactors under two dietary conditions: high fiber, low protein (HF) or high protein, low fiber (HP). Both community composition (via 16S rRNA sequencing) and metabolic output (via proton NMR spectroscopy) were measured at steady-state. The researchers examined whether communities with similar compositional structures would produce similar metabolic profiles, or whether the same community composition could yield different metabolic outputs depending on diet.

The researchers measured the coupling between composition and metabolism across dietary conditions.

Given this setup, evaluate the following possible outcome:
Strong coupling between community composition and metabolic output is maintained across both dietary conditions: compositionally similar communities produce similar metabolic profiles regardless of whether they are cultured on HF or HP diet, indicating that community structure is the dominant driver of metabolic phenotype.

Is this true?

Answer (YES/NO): NO